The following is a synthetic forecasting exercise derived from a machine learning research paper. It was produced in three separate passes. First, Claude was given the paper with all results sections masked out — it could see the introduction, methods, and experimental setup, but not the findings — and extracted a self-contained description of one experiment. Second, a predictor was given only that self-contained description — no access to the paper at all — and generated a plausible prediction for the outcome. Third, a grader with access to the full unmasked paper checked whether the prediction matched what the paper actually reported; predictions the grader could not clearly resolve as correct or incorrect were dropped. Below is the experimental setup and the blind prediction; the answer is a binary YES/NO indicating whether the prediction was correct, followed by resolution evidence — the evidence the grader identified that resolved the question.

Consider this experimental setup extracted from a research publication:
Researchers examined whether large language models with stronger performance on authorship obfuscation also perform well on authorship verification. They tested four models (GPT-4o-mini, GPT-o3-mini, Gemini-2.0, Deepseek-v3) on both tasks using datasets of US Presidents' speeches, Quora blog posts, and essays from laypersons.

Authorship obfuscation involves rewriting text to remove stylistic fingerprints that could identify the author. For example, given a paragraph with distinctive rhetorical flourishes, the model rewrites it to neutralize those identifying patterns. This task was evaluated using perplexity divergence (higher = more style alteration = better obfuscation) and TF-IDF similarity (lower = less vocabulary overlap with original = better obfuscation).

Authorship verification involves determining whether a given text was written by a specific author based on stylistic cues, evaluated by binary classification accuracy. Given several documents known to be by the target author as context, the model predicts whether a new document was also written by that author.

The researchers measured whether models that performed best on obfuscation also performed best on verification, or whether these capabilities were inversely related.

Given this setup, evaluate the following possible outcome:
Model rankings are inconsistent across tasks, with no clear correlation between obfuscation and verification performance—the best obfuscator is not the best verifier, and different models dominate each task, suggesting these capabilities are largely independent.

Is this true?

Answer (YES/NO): NO